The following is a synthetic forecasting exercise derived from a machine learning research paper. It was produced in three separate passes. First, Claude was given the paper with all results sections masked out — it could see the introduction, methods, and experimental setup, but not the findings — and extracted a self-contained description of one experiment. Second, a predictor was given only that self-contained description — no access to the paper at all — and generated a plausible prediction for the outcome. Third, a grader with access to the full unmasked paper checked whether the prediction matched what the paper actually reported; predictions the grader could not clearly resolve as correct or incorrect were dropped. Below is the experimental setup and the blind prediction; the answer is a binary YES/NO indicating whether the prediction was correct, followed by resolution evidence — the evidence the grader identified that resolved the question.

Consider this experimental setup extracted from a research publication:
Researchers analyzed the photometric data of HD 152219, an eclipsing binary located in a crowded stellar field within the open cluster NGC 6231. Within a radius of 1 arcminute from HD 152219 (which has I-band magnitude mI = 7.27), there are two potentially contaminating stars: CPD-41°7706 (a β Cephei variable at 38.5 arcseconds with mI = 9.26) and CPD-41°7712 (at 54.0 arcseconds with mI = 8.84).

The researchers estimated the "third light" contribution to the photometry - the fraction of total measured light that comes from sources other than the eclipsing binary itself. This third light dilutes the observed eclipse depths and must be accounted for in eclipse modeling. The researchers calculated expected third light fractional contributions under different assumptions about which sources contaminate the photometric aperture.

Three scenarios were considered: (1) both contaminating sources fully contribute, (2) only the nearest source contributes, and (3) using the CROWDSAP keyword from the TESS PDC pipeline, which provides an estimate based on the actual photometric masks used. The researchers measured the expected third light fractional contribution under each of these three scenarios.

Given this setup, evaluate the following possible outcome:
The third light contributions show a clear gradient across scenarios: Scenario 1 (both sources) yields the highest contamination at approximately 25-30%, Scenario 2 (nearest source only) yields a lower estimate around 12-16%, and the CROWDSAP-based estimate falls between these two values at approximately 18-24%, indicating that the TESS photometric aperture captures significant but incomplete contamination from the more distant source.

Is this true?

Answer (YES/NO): NO